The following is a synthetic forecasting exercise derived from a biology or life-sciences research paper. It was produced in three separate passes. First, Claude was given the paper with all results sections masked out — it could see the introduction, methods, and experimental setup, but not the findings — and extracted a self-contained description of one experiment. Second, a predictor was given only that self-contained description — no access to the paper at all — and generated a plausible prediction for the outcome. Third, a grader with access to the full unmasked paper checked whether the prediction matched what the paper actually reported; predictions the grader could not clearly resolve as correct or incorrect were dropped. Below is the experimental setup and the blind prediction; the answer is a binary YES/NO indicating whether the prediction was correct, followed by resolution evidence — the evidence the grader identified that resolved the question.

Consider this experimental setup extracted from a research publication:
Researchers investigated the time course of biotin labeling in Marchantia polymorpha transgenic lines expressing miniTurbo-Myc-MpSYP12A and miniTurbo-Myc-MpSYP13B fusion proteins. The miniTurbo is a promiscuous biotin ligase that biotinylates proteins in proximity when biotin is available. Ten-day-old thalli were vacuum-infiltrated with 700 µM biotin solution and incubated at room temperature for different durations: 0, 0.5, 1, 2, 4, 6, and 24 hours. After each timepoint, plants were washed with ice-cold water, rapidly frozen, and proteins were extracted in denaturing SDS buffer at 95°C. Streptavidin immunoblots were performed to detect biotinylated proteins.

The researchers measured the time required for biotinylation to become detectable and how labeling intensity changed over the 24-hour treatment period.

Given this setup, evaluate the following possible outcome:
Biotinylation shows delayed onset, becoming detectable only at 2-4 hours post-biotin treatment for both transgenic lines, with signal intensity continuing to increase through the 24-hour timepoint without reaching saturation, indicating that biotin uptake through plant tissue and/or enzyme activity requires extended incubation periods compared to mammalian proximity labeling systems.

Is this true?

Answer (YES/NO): NO